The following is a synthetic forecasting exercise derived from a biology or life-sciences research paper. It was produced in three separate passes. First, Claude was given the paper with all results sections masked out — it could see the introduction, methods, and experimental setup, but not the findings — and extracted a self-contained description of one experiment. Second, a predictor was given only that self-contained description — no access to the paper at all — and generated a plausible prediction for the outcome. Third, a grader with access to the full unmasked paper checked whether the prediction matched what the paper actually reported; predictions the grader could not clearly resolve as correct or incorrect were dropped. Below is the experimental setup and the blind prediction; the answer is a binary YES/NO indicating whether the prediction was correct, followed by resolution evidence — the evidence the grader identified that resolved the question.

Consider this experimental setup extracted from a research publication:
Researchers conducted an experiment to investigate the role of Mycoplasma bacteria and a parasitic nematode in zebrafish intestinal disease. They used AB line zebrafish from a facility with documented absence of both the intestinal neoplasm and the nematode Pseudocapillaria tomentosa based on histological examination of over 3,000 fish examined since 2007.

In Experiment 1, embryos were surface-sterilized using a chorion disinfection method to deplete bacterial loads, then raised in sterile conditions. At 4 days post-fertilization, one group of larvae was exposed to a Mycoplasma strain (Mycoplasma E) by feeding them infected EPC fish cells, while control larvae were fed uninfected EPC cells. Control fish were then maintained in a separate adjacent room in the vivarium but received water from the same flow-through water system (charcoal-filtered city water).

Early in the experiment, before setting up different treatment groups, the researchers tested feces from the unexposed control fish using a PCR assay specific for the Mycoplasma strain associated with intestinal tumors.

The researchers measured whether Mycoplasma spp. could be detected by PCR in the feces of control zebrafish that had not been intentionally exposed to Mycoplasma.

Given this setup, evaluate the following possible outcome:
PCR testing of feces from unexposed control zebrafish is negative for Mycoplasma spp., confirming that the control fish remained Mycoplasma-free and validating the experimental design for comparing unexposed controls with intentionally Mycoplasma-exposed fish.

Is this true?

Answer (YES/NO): NO